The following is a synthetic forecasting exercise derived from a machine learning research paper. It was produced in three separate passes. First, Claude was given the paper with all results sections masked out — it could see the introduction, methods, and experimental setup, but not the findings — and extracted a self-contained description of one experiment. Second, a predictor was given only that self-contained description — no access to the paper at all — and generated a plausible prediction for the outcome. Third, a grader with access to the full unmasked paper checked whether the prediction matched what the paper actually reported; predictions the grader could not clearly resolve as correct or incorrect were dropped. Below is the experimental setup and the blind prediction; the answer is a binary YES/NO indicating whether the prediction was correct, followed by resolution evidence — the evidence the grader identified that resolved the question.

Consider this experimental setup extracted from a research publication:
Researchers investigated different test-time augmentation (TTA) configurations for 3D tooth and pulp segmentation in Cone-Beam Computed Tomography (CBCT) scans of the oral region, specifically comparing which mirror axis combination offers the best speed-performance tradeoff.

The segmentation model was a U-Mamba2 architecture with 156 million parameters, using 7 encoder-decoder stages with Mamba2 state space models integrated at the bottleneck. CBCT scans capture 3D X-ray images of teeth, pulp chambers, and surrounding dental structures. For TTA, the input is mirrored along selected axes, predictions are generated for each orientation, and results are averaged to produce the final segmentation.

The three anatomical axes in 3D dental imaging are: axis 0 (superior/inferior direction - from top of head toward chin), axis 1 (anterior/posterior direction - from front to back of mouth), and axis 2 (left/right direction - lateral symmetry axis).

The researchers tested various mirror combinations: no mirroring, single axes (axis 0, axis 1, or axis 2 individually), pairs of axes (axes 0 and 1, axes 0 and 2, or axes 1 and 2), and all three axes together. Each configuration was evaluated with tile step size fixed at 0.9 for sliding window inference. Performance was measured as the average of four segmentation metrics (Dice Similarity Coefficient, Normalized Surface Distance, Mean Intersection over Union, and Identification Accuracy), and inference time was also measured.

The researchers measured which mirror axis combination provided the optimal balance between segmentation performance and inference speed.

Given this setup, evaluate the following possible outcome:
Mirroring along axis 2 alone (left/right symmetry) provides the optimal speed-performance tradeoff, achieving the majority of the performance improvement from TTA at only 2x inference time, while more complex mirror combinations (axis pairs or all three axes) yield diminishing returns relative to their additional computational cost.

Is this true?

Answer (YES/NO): NO